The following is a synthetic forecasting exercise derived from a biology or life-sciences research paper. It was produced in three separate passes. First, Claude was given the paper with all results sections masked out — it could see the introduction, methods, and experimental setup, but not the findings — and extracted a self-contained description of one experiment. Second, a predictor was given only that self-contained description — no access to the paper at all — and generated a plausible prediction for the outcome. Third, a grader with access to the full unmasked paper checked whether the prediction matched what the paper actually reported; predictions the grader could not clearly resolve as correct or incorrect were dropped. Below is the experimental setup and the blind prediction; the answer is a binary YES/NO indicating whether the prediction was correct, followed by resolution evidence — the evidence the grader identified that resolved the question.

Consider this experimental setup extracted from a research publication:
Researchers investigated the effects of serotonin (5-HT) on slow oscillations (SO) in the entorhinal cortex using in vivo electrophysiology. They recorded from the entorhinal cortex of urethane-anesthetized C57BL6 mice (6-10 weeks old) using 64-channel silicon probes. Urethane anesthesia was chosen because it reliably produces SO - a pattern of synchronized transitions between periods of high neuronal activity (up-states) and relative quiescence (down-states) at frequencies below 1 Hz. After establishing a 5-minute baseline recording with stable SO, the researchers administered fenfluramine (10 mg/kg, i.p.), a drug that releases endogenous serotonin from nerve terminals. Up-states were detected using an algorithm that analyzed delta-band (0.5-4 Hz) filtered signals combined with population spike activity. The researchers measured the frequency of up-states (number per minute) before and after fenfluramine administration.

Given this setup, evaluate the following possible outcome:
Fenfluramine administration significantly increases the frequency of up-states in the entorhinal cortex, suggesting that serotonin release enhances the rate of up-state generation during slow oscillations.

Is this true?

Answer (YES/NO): NO